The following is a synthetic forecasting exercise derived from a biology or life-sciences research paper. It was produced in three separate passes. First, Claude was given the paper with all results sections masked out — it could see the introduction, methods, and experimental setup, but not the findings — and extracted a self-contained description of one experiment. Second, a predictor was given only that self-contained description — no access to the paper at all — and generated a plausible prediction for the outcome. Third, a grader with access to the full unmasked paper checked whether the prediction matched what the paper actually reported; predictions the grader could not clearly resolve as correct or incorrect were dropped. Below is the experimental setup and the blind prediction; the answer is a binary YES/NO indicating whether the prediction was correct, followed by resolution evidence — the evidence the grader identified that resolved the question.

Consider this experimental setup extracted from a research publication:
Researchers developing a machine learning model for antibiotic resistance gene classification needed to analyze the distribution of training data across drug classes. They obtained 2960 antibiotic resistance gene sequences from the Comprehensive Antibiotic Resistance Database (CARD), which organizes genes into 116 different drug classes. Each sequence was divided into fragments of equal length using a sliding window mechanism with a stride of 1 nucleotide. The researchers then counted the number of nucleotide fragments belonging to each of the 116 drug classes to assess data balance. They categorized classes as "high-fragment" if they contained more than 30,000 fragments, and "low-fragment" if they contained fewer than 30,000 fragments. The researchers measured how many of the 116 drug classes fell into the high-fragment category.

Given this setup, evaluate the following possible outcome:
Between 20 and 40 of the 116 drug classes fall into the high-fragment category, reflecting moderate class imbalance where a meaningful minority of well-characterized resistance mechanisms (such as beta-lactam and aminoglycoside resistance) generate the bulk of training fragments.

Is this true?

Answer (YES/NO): YES